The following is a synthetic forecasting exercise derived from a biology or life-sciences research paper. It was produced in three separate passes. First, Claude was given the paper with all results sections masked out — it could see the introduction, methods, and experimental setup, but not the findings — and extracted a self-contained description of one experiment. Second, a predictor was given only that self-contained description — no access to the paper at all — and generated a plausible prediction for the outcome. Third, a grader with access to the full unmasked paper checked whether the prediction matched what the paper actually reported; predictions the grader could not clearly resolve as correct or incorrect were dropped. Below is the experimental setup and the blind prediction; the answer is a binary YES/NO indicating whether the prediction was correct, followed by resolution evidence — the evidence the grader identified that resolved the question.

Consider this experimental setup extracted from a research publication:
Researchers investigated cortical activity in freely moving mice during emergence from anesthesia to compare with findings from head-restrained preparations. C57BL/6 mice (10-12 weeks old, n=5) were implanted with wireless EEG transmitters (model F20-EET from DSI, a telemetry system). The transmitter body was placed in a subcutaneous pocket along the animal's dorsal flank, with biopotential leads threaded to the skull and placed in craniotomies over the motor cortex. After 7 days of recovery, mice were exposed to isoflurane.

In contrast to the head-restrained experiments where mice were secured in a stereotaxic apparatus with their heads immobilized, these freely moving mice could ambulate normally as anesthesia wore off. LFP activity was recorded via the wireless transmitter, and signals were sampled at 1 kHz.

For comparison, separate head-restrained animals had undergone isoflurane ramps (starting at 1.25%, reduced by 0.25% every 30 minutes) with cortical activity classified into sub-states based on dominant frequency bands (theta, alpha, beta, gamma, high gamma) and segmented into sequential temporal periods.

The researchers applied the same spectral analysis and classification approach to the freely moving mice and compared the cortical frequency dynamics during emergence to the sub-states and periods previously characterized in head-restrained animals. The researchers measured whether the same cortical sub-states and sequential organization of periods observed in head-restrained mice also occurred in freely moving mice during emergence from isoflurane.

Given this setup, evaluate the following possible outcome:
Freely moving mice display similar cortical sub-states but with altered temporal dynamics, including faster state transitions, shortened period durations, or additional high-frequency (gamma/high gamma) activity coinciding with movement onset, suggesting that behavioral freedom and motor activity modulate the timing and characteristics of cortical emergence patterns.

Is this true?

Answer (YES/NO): NO